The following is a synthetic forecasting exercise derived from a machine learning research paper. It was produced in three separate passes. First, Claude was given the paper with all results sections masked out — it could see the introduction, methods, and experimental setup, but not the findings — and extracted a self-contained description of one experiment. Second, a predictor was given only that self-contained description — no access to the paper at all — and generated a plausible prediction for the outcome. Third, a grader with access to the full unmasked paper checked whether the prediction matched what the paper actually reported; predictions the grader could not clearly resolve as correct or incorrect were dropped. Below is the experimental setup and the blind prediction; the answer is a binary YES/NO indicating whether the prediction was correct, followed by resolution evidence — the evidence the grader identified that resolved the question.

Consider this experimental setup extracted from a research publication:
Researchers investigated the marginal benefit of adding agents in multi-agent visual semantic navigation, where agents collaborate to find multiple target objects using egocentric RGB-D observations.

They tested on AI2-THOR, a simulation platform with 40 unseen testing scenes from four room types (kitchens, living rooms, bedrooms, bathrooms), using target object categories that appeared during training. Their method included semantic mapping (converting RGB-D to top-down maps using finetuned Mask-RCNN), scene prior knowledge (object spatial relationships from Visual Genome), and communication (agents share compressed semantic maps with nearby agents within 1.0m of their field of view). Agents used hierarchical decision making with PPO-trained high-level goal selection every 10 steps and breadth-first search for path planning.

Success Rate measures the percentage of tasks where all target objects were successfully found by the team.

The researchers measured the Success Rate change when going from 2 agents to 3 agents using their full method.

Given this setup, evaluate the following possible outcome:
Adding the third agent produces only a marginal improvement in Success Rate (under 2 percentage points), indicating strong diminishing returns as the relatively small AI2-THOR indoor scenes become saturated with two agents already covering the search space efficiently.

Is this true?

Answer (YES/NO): YES